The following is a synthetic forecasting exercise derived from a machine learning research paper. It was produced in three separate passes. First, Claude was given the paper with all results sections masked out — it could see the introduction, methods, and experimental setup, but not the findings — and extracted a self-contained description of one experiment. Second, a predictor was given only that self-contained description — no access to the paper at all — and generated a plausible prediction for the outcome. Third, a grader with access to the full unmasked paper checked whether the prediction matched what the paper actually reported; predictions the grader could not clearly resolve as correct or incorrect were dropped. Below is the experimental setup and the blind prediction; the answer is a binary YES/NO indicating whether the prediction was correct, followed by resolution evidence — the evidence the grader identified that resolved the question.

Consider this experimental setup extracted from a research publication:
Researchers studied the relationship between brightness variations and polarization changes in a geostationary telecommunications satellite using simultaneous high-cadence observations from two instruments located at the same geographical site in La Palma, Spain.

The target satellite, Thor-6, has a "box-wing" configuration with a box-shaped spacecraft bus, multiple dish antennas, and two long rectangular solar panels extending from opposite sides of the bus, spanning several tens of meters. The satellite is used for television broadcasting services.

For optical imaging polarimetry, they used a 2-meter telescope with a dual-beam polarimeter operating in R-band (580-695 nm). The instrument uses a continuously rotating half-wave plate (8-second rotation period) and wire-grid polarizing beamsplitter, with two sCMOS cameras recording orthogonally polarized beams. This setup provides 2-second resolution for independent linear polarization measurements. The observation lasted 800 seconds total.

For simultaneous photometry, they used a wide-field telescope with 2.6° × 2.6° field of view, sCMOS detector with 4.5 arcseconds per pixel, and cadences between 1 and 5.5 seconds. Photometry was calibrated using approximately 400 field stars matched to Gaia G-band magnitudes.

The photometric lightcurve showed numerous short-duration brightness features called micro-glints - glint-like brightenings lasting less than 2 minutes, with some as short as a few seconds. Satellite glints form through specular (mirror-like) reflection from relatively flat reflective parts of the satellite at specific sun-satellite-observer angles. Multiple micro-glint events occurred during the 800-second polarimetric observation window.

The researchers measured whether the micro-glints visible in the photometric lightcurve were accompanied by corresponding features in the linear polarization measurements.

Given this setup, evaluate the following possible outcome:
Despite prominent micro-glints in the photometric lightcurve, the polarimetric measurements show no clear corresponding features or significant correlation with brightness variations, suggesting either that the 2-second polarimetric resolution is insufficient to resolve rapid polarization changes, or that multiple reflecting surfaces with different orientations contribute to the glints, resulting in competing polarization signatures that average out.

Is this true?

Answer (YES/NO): YES